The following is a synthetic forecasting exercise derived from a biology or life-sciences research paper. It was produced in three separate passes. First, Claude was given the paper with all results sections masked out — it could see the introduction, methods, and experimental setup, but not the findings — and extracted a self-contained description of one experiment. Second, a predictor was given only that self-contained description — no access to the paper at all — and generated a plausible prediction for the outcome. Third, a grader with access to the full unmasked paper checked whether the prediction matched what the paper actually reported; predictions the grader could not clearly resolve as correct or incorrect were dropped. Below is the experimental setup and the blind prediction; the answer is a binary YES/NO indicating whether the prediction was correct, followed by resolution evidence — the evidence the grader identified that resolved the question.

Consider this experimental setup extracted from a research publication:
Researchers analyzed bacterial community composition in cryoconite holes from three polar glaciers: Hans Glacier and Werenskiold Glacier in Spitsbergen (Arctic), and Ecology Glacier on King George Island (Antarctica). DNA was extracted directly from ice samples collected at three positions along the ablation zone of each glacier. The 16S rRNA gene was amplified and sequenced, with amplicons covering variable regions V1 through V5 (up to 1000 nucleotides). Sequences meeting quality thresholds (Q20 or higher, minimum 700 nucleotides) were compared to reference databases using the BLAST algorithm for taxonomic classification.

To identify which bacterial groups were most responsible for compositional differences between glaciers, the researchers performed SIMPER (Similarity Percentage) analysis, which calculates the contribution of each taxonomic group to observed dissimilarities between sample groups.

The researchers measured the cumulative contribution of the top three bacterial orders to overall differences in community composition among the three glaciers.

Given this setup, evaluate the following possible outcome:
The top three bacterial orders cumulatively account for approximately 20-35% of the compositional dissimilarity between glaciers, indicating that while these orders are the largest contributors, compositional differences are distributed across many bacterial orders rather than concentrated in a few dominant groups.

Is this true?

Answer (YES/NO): NO